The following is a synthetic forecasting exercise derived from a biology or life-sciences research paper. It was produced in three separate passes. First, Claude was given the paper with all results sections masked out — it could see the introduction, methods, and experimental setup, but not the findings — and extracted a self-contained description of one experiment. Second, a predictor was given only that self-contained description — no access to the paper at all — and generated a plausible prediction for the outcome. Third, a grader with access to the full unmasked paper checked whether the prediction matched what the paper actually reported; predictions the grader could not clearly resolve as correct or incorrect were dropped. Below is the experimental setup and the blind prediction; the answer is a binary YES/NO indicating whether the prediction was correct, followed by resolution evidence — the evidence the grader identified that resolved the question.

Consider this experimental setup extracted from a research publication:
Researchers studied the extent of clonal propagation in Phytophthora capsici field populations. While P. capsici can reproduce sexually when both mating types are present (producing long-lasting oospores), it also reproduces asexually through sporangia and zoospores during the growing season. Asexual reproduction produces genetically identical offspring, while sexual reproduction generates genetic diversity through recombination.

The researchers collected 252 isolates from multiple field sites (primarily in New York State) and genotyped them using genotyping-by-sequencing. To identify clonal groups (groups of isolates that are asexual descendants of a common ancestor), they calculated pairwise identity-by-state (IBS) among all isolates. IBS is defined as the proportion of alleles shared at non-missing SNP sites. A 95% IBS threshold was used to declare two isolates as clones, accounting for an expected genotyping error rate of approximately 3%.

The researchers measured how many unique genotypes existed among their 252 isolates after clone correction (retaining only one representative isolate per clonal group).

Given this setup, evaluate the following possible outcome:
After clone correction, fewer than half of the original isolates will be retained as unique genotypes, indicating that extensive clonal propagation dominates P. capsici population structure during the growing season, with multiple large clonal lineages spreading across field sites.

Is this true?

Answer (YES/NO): NO